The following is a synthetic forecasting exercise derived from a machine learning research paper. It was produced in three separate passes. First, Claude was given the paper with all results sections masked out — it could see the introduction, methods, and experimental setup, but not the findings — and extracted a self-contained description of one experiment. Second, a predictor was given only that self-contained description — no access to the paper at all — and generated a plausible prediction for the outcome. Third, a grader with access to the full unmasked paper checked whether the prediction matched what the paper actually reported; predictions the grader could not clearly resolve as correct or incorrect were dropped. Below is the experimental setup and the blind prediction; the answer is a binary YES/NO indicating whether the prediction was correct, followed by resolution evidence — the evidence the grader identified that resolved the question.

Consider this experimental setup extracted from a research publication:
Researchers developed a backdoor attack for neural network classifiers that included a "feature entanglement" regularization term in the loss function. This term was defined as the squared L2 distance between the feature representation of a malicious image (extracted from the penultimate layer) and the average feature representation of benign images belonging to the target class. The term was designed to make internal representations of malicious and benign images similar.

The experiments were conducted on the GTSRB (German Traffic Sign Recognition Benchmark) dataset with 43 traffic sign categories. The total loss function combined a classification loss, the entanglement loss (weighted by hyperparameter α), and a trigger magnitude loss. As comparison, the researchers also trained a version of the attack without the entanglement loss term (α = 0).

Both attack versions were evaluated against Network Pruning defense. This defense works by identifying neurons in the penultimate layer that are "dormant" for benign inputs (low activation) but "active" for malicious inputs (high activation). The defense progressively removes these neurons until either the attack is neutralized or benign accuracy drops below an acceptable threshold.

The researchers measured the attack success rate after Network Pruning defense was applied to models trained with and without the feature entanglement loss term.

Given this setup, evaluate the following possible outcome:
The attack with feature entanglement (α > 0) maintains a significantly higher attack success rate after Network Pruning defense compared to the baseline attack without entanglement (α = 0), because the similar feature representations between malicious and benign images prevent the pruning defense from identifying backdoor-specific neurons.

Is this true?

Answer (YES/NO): YES